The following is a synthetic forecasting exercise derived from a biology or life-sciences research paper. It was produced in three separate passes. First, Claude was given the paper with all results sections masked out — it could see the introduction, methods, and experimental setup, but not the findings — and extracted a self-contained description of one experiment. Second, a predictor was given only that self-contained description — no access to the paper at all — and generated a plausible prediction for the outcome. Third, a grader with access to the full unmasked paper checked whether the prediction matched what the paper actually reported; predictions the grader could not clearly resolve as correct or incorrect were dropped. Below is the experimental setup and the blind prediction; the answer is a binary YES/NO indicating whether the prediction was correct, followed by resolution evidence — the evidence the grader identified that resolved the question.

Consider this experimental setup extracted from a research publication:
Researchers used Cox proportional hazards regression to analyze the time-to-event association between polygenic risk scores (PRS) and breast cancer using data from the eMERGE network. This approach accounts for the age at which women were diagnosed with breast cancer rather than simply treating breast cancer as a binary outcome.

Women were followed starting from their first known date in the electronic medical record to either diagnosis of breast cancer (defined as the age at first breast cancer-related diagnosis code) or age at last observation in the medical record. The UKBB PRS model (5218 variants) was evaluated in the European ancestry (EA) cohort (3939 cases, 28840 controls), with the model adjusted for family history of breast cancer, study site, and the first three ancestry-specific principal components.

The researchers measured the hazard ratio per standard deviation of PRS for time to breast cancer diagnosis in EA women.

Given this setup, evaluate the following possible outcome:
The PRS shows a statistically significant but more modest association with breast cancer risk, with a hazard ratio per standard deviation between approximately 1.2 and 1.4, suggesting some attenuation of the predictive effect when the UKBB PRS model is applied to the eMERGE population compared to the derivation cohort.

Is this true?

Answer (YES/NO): NO